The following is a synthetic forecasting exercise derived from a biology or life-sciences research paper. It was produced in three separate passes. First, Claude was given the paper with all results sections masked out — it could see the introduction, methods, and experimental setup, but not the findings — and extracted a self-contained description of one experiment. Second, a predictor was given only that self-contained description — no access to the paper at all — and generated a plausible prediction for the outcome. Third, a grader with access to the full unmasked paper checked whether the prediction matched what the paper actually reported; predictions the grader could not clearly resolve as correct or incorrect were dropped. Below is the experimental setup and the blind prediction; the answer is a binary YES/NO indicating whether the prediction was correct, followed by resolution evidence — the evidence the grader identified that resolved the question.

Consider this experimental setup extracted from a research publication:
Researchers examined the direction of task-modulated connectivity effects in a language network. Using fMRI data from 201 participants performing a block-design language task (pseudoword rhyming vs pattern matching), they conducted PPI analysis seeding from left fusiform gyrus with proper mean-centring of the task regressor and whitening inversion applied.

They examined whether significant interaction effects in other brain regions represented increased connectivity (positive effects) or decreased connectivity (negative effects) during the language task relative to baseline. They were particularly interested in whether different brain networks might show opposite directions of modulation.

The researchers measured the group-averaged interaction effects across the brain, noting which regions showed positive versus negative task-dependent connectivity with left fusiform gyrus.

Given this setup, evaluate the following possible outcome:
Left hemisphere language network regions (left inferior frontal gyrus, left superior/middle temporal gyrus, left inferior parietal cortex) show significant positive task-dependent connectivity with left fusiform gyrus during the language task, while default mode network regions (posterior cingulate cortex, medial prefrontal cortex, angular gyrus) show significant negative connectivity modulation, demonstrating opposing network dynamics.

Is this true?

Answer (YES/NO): NO